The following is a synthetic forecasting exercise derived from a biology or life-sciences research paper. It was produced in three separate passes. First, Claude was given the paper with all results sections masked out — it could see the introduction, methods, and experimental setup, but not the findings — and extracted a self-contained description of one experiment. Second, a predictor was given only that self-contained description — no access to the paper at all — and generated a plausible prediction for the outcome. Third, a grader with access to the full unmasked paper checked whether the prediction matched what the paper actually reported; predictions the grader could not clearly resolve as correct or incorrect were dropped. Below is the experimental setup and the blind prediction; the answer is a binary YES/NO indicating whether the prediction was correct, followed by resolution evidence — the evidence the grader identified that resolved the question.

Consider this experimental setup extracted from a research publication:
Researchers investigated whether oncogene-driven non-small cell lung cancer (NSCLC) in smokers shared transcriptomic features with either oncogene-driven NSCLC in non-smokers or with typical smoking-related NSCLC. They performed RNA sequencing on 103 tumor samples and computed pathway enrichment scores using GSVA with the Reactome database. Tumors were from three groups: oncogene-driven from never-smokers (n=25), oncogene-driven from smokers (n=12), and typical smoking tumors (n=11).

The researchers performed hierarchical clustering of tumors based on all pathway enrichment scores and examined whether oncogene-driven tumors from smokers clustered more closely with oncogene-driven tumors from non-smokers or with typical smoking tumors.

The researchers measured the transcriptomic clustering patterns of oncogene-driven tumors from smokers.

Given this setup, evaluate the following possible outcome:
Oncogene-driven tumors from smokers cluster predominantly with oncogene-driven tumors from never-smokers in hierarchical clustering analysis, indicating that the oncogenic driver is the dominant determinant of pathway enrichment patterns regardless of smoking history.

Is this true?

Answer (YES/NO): NO